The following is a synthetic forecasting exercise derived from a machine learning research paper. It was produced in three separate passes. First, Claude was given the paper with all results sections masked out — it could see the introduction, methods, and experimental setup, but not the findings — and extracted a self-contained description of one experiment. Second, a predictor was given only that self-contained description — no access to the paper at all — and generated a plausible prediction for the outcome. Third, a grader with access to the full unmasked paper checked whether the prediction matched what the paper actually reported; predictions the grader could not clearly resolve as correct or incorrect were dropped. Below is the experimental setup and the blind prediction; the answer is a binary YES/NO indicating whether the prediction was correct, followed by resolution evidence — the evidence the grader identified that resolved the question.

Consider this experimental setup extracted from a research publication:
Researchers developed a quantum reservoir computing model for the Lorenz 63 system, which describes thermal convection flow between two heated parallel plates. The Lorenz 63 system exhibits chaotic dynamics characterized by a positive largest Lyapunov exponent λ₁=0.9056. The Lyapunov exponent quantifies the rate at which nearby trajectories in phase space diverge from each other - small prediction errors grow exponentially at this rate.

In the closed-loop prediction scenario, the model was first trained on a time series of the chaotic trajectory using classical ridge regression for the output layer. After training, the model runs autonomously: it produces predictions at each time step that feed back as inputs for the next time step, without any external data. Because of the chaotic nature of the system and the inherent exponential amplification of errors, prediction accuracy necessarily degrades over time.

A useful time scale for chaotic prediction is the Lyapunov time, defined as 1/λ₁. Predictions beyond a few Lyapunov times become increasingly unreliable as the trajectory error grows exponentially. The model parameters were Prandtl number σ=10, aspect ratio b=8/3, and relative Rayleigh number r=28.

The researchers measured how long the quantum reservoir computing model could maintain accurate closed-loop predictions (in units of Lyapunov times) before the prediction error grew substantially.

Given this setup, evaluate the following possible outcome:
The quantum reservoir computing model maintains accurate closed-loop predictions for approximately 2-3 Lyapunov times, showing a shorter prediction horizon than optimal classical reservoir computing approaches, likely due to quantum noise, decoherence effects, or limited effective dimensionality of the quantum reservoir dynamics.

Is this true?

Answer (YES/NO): NO